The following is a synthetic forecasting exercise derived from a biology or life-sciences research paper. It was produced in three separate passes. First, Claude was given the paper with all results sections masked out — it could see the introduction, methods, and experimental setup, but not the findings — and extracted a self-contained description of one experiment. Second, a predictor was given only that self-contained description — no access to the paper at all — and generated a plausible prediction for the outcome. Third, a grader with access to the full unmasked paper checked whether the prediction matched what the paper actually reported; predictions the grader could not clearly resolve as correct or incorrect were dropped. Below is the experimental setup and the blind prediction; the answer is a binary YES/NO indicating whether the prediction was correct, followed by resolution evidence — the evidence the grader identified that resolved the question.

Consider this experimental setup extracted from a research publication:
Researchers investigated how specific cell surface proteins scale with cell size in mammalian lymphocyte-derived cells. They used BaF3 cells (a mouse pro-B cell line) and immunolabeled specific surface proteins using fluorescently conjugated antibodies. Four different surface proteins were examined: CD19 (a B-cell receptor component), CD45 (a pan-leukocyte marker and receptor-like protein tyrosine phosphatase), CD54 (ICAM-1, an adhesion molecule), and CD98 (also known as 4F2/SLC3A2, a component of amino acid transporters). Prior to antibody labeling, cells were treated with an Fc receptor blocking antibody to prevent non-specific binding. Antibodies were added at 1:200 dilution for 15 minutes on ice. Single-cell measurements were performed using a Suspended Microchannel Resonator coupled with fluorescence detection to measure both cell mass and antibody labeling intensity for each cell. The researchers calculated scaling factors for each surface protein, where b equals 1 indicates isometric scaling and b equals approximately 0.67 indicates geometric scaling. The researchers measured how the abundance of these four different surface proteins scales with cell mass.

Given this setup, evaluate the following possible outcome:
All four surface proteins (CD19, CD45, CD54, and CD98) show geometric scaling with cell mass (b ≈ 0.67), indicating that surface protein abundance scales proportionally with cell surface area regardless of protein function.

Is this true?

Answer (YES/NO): NO